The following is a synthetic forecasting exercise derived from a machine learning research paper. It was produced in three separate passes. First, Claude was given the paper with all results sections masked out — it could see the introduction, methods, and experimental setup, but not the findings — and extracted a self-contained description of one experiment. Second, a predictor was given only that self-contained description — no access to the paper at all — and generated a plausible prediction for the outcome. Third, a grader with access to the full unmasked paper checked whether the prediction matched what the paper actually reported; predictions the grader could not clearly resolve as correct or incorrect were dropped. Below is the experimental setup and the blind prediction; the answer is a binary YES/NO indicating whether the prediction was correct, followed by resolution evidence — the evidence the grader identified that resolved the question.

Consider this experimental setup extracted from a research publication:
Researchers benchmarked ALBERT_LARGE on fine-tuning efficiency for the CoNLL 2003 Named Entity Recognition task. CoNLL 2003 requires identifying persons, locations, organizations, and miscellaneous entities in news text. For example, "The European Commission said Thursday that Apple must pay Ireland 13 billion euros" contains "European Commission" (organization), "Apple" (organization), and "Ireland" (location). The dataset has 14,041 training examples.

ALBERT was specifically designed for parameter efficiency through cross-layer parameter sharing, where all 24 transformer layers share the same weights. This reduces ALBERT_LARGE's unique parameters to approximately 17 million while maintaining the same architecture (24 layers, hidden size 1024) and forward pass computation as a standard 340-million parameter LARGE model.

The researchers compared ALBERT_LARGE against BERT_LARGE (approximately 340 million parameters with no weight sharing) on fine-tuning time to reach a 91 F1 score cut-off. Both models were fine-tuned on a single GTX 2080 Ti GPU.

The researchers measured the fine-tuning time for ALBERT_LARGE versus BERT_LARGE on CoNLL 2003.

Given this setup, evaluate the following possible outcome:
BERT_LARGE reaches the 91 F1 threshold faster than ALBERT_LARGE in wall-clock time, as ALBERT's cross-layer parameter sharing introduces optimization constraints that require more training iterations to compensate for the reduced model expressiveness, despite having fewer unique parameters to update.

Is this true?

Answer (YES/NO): YES